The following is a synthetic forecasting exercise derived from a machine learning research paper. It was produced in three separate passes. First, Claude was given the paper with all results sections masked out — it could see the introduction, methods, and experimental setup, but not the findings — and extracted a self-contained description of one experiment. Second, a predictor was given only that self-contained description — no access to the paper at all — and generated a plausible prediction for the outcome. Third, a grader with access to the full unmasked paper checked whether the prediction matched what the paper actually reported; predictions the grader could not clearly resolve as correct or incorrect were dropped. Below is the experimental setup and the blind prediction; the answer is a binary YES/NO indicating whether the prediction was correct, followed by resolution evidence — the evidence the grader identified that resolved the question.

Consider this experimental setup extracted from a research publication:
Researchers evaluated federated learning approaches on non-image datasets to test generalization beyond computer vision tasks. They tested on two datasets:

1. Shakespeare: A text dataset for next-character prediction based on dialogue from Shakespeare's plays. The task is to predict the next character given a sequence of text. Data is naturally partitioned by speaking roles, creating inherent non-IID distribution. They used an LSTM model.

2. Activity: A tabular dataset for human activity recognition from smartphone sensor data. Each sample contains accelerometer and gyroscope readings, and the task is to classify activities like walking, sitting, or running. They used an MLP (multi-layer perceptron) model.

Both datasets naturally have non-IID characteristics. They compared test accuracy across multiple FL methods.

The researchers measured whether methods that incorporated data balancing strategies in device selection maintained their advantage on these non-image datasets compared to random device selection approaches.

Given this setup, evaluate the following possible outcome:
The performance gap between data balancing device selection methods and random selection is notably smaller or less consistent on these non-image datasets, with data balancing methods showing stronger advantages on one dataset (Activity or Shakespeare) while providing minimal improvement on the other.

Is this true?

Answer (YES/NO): YES